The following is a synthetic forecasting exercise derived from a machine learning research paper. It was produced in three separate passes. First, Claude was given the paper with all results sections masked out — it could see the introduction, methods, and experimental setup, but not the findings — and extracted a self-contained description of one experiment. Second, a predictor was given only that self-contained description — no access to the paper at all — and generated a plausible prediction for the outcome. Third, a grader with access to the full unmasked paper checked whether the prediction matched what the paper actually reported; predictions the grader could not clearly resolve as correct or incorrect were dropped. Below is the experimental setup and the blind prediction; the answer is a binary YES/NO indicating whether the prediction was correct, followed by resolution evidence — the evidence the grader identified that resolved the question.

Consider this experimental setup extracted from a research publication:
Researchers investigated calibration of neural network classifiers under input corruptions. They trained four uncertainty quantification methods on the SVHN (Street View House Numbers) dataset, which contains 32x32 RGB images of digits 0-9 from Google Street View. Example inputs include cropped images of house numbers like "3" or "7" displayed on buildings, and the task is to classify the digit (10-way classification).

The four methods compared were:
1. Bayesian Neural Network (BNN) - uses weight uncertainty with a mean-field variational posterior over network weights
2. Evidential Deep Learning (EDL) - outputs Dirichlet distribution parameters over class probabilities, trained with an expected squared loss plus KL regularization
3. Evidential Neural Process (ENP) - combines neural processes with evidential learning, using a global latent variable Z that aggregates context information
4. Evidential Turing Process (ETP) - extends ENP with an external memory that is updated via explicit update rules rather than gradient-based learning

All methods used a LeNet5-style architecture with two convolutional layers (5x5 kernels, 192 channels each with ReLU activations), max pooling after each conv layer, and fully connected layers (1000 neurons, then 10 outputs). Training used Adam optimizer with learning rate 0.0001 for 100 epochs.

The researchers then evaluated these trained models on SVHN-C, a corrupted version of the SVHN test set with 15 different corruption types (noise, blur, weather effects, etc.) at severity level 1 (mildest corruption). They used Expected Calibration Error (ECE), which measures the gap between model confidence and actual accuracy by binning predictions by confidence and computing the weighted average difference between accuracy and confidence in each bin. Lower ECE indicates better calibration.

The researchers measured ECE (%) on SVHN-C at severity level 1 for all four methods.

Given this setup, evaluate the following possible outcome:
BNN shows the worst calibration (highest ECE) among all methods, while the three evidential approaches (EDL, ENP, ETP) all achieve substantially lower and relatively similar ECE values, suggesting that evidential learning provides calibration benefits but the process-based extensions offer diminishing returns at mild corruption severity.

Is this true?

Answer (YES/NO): NO